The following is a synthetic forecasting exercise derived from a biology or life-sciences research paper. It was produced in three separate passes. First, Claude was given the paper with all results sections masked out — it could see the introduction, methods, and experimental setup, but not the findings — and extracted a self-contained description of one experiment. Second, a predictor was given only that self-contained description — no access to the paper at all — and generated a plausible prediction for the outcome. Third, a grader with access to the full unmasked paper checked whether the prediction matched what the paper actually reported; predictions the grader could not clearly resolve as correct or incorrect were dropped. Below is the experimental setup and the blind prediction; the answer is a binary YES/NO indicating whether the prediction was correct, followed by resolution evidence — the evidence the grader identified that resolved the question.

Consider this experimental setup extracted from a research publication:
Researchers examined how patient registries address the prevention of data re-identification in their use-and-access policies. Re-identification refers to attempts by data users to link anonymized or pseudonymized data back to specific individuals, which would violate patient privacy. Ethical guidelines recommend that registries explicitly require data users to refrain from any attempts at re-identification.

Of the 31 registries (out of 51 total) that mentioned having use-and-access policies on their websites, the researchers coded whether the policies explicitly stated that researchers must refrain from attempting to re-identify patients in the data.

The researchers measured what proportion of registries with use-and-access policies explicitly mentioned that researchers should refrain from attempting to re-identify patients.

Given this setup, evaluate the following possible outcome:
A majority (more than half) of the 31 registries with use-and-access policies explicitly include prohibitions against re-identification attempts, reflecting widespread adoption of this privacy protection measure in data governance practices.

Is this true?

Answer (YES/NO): NO